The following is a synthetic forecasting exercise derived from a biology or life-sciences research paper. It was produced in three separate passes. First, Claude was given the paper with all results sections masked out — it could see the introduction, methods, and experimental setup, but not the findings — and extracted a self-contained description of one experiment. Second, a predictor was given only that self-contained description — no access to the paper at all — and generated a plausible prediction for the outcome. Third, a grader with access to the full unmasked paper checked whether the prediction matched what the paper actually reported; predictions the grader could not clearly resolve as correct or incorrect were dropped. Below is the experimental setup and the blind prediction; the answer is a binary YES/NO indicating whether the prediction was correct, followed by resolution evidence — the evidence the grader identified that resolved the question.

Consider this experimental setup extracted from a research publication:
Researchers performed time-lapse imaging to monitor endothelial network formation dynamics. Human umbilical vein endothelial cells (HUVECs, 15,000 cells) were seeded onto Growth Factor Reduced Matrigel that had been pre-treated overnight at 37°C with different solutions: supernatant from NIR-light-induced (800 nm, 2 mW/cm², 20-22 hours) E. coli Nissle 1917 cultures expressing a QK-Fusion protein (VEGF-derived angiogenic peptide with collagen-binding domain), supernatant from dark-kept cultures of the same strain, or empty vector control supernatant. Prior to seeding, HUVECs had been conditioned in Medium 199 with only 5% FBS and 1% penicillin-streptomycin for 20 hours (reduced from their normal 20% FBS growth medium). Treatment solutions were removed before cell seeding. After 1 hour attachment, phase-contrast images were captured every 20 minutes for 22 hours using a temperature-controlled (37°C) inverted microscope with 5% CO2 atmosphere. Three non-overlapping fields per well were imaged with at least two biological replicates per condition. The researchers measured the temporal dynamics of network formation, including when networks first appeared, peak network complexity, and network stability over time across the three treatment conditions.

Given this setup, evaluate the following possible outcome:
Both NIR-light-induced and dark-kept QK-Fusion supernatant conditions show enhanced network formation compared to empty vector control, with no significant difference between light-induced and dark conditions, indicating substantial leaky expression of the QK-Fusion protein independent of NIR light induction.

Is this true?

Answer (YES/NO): NO